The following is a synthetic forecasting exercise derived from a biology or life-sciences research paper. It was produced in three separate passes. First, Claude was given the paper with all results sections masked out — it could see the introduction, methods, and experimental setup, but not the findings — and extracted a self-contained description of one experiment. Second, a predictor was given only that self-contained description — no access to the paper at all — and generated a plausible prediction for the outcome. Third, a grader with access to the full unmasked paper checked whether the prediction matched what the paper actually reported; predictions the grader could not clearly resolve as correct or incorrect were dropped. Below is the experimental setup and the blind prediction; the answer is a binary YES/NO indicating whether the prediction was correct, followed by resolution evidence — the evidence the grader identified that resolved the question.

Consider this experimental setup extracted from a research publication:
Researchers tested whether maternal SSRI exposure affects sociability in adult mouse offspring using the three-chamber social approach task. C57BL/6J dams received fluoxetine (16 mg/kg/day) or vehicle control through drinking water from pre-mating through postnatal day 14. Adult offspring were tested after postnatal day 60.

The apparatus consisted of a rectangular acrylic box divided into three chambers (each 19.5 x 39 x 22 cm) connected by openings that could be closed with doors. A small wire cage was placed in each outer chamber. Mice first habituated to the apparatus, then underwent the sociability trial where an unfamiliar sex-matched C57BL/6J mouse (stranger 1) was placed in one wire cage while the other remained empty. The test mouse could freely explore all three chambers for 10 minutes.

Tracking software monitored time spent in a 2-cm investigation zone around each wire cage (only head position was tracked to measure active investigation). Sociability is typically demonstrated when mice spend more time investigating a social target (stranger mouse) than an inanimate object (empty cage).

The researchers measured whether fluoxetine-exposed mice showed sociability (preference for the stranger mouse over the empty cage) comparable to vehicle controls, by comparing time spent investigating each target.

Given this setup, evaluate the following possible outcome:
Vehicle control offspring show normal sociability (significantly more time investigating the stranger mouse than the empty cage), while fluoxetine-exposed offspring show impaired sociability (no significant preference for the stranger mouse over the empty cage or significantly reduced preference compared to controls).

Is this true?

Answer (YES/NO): NO